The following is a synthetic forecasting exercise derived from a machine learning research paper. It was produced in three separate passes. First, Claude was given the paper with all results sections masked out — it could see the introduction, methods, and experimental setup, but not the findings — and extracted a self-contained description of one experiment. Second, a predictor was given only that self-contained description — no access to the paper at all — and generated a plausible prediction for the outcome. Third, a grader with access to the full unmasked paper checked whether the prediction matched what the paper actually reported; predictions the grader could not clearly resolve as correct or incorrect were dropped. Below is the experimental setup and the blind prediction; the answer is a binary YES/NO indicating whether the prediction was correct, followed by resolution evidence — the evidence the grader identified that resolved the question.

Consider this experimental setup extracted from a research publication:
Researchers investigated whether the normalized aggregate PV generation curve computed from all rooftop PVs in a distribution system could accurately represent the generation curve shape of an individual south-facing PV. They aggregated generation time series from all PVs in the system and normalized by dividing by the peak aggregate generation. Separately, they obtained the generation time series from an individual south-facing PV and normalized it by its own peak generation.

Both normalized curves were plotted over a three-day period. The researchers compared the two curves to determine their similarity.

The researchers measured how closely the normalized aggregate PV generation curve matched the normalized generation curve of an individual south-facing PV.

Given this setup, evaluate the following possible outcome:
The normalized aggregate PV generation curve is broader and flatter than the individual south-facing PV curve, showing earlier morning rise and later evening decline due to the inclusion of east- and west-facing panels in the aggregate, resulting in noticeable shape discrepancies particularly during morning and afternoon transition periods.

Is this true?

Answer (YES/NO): NO